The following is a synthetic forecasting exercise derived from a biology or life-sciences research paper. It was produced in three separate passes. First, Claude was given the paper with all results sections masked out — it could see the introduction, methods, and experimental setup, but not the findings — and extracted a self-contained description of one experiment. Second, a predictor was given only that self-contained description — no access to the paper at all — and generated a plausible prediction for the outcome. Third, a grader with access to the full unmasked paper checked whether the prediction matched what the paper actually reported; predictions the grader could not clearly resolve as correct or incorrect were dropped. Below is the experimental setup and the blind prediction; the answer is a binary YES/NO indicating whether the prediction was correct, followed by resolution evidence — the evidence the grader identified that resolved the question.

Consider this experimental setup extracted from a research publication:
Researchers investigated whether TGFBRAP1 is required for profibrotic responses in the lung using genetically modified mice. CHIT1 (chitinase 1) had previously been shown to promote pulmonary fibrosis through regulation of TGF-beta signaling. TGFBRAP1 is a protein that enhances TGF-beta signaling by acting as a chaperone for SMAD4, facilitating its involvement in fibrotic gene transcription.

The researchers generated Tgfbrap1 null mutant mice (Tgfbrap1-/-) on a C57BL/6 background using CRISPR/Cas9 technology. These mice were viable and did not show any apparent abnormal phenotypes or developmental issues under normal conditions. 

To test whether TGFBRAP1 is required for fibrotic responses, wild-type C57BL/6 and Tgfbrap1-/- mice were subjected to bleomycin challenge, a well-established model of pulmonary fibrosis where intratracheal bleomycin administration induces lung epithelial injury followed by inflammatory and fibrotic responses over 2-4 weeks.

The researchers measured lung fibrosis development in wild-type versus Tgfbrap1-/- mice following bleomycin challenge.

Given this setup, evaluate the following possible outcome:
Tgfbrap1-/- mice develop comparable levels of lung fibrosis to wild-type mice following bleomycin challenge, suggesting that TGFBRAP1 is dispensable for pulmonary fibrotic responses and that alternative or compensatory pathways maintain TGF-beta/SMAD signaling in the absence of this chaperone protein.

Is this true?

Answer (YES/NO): NO